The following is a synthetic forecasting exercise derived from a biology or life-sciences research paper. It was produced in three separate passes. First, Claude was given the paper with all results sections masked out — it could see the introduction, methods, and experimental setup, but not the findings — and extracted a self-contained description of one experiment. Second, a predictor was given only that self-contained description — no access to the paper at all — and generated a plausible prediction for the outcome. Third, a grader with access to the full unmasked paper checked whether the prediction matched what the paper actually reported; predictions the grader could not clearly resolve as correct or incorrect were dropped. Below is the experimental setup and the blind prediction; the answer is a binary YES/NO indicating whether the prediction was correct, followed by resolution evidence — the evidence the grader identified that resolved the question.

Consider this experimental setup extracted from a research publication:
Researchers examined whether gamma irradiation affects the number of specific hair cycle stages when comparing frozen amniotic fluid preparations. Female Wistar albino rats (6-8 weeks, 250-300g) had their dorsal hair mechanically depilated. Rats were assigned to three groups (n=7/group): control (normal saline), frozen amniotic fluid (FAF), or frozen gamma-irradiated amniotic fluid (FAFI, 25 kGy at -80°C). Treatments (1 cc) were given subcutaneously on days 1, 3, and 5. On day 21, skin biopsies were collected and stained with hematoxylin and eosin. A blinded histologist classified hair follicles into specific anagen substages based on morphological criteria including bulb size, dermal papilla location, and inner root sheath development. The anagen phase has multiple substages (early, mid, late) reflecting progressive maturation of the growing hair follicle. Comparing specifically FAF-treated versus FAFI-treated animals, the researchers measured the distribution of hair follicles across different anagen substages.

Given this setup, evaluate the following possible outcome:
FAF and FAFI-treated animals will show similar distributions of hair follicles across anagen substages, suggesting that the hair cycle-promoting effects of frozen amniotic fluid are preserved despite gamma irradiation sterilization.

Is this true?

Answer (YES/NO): NO